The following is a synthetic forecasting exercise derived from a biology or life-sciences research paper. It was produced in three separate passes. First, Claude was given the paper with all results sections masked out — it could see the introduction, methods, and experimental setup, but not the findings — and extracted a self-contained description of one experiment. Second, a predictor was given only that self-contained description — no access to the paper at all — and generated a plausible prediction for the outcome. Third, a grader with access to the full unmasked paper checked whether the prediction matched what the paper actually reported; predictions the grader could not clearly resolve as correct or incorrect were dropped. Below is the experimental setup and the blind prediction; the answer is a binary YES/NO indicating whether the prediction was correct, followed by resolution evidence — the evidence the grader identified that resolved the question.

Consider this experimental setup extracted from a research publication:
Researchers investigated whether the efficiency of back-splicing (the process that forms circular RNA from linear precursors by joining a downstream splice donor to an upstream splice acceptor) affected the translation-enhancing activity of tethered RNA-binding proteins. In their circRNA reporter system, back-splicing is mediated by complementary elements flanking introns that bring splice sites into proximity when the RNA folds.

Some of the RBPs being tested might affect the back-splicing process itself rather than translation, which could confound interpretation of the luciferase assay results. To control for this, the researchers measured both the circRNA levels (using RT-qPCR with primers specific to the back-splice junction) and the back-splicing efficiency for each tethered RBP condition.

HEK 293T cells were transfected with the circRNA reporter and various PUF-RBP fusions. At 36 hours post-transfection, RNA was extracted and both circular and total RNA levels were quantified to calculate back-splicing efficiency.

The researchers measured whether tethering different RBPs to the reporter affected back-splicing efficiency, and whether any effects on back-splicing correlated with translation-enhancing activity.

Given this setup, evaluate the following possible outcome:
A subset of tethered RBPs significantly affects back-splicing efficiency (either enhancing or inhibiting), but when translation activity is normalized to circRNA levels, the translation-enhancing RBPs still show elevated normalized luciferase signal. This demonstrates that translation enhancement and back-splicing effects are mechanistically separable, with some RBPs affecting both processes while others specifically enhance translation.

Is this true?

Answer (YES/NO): YES